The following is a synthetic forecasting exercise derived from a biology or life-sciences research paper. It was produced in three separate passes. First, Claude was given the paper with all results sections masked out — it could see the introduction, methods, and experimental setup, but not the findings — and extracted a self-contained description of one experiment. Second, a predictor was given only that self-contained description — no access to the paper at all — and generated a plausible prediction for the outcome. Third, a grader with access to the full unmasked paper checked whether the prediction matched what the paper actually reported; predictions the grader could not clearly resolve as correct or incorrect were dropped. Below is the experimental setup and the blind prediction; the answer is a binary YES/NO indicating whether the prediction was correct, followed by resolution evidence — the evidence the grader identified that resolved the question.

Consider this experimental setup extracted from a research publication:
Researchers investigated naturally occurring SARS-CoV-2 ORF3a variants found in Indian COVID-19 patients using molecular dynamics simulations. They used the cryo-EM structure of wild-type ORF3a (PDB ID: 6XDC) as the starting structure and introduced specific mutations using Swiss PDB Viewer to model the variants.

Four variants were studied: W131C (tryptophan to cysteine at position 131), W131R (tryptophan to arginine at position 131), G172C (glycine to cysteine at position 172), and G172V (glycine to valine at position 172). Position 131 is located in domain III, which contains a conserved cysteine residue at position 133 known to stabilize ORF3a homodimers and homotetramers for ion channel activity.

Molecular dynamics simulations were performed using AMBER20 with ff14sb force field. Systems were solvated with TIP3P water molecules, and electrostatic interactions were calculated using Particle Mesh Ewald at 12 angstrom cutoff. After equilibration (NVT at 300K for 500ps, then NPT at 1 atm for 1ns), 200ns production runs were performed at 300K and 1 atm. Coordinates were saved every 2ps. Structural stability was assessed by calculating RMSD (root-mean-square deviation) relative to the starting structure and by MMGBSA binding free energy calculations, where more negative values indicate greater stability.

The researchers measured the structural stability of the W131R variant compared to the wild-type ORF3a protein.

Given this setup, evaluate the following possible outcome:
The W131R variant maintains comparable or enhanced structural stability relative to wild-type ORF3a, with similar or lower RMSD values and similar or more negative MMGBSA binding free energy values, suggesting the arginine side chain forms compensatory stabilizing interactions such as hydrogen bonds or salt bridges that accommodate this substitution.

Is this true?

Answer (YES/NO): YES